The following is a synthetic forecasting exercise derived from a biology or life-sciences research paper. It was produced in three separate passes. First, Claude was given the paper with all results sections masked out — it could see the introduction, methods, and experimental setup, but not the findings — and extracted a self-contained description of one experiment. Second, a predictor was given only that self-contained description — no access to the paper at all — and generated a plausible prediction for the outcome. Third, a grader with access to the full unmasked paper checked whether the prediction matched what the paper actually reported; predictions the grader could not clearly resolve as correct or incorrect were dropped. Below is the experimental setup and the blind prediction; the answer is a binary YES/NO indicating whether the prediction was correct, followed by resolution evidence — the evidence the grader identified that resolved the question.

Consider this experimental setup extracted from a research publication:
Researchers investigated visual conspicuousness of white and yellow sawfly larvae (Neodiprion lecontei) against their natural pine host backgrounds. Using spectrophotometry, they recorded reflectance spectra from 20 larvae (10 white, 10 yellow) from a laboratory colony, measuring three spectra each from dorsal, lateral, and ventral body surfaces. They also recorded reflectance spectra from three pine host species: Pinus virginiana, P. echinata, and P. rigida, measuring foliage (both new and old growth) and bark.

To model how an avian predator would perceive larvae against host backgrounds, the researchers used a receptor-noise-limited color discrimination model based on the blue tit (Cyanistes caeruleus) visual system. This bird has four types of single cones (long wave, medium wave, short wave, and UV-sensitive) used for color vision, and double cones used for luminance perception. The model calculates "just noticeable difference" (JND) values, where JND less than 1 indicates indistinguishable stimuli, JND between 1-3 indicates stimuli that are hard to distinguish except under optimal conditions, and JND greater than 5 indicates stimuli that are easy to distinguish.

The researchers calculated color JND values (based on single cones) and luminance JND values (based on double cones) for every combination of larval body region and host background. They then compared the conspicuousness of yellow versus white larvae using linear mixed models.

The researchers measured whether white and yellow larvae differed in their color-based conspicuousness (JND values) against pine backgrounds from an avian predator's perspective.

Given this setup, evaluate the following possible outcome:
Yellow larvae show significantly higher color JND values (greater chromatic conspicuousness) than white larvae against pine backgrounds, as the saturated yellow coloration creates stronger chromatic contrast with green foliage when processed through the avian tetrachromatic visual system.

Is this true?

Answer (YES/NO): NO